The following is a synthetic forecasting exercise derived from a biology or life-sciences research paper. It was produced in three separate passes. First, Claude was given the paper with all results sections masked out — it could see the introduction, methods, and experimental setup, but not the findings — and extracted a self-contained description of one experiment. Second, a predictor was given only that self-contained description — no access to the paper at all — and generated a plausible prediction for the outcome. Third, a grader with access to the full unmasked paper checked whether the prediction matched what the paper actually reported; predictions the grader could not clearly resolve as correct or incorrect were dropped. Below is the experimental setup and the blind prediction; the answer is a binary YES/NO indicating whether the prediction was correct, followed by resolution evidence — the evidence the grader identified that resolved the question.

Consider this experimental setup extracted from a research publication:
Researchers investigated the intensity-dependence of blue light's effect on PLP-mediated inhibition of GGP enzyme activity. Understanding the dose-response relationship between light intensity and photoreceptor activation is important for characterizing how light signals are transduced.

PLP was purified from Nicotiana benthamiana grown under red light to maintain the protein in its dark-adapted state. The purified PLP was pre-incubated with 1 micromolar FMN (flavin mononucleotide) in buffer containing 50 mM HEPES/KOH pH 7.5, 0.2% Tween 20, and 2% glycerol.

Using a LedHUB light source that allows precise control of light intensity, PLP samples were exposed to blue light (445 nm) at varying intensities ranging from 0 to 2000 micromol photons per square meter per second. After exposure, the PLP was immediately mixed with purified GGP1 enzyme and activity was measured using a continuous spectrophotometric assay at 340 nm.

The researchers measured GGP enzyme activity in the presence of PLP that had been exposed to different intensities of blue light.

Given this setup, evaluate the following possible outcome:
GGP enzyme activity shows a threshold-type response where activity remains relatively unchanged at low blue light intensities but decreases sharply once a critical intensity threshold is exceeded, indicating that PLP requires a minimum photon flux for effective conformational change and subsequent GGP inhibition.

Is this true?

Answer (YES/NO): NO